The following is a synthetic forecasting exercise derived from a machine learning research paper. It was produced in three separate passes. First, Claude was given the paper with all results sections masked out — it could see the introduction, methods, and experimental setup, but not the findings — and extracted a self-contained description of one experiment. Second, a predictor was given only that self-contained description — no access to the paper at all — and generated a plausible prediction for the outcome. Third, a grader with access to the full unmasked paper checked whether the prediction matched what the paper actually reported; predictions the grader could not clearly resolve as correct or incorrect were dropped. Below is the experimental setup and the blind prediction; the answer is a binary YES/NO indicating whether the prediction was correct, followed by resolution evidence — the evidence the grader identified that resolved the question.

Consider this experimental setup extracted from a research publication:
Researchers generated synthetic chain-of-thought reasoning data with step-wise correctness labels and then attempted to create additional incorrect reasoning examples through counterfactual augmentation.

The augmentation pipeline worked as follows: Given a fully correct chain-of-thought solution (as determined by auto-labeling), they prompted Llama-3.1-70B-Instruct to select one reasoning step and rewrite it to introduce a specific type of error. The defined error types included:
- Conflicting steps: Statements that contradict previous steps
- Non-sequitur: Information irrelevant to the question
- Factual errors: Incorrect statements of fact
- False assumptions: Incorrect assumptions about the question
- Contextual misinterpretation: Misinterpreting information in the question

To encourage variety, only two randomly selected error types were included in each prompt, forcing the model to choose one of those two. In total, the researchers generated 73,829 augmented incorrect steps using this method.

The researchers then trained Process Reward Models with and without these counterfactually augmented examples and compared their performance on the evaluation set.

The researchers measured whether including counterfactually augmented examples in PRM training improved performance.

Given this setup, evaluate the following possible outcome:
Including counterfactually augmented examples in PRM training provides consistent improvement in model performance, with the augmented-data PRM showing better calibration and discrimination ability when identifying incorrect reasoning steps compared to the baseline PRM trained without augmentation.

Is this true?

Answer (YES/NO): NO